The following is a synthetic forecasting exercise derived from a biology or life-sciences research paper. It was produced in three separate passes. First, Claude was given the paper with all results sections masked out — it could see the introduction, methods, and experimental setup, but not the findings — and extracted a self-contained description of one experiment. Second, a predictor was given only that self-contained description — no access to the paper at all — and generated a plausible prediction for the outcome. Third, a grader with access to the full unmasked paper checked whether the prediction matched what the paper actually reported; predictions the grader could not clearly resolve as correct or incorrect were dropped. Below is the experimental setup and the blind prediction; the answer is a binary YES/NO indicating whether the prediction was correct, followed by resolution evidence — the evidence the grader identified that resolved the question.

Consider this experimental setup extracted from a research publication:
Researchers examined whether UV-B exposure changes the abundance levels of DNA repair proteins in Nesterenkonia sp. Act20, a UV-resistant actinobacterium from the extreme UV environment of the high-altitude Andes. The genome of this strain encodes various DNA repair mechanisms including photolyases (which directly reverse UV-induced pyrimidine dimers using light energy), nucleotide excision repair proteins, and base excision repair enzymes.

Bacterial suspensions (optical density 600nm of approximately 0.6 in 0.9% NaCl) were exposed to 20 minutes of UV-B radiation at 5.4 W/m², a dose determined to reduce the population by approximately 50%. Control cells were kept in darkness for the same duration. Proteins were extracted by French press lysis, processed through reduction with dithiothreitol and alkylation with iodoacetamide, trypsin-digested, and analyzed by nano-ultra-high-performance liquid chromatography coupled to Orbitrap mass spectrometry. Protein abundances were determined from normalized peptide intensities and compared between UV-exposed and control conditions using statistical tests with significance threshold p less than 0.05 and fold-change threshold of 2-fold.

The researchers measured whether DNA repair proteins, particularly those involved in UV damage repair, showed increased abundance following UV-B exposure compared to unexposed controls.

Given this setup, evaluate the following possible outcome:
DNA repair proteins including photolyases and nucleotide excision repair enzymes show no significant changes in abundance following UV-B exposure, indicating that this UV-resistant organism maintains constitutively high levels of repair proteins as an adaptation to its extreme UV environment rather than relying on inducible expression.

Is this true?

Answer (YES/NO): NO